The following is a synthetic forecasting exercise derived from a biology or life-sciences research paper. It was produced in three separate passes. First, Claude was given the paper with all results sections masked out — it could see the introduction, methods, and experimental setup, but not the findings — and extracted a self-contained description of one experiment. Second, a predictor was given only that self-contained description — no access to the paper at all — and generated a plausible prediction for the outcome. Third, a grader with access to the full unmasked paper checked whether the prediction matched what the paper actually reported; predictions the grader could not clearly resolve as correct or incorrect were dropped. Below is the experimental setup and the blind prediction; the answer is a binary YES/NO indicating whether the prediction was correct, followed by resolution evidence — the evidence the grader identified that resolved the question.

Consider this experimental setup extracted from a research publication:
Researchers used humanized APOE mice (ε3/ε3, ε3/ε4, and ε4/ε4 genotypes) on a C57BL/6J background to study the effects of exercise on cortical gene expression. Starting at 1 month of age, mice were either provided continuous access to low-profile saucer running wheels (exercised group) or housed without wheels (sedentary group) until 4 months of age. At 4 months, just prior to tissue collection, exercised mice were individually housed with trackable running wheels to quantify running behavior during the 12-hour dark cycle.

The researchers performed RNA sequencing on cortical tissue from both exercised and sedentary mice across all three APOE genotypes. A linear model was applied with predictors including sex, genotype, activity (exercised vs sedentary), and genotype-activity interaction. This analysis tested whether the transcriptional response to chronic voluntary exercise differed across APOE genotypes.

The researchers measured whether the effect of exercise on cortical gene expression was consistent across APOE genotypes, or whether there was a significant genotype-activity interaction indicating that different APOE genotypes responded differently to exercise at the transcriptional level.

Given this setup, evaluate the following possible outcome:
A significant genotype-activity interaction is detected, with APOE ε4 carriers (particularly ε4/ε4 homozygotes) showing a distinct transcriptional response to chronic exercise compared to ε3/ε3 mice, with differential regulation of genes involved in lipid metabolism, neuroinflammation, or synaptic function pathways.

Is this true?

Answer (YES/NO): NO